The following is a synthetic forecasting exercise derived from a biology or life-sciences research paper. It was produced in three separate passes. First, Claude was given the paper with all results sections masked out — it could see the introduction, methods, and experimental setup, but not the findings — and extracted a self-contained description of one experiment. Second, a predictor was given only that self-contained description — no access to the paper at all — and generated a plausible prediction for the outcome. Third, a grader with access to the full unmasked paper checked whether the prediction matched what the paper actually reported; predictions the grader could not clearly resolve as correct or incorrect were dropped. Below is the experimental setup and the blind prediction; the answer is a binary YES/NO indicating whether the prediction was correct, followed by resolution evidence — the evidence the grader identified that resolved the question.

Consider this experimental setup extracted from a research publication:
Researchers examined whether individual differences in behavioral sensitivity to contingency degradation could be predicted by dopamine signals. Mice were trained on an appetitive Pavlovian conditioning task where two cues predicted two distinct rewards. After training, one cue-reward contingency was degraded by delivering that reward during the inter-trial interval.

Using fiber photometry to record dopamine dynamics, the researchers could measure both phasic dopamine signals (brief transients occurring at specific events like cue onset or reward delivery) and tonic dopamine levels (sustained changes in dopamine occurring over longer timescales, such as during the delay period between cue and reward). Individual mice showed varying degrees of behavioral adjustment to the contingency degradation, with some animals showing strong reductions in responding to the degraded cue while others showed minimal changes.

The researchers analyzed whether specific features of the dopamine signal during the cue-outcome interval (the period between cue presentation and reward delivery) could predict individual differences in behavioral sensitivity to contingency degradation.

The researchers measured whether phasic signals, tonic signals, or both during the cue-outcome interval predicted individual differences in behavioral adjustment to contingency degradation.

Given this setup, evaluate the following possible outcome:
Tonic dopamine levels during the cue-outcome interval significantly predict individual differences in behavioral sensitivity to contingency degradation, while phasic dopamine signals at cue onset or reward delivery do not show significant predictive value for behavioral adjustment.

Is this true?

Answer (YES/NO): NO